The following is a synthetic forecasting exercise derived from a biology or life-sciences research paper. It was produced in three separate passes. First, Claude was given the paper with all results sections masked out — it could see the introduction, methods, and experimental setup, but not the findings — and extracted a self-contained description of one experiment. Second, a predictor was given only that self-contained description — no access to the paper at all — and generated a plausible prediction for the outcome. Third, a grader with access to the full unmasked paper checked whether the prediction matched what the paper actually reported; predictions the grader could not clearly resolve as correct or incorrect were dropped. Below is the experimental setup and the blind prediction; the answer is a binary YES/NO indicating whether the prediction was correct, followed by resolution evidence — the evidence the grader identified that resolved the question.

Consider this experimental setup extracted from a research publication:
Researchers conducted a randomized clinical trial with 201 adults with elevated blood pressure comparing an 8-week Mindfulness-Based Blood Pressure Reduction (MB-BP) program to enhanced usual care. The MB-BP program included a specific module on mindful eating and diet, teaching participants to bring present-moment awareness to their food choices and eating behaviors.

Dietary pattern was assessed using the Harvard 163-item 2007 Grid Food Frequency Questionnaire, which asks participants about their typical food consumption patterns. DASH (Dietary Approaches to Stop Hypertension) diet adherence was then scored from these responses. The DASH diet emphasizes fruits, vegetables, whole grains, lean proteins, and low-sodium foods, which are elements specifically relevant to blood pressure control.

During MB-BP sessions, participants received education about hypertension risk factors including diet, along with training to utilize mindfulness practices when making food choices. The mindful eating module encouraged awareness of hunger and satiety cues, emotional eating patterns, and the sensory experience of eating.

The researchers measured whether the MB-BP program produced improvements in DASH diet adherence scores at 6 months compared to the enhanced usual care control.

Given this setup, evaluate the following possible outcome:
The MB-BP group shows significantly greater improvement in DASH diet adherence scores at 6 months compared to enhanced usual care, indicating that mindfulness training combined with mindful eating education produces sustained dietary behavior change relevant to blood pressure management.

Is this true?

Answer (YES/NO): NO